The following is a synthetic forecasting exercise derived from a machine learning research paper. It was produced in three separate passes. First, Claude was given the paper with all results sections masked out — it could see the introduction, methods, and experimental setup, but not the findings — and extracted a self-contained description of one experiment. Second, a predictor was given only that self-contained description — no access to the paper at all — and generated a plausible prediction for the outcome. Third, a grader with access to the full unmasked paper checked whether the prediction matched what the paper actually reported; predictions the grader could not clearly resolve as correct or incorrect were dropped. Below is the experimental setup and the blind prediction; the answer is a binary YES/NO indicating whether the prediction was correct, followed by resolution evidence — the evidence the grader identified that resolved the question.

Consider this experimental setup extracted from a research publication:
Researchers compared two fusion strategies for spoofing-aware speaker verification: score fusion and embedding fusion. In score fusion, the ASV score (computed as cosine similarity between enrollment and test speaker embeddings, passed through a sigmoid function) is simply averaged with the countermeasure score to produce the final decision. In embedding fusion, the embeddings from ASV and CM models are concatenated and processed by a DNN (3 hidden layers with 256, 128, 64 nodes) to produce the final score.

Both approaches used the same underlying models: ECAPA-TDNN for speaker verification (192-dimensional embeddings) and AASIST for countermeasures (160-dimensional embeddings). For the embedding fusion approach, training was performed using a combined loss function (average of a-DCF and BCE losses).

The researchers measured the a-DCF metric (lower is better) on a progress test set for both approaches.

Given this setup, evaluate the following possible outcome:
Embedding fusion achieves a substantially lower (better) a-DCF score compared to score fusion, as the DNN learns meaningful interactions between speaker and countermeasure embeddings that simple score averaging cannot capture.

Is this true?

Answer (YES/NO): NO